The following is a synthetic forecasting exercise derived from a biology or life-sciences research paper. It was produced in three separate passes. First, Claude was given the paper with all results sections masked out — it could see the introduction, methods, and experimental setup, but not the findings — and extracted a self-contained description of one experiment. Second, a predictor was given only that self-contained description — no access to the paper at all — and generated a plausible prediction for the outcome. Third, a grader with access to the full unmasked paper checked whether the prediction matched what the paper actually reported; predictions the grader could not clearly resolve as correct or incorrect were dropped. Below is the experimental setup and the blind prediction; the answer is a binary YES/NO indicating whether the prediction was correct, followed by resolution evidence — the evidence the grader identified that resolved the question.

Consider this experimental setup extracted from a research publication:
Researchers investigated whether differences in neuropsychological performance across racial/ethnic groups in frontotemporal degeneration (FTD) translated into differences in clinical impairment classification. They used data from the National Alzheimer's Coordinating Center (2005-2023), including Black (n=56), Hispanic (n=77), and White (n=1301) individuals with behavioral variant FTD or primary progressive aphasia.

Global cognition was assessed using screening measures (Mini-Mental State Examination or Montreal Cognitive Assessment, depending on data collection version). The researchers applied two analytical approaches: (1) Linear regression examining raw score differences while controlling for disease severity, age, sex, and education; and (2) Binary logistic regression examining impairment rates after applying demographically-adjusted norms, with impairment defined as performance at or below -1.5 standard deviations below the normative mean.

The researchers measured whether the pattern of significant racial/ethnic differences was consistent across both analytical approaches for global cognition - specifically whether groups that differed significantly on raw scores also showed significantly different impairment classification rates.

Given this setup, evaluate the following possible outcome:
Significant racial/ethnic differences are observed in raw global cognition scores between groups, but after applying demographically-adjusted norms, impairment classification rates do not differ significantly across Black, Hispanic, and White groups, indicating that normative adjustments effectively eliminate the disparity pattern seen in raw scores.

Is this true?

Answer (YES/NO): NO